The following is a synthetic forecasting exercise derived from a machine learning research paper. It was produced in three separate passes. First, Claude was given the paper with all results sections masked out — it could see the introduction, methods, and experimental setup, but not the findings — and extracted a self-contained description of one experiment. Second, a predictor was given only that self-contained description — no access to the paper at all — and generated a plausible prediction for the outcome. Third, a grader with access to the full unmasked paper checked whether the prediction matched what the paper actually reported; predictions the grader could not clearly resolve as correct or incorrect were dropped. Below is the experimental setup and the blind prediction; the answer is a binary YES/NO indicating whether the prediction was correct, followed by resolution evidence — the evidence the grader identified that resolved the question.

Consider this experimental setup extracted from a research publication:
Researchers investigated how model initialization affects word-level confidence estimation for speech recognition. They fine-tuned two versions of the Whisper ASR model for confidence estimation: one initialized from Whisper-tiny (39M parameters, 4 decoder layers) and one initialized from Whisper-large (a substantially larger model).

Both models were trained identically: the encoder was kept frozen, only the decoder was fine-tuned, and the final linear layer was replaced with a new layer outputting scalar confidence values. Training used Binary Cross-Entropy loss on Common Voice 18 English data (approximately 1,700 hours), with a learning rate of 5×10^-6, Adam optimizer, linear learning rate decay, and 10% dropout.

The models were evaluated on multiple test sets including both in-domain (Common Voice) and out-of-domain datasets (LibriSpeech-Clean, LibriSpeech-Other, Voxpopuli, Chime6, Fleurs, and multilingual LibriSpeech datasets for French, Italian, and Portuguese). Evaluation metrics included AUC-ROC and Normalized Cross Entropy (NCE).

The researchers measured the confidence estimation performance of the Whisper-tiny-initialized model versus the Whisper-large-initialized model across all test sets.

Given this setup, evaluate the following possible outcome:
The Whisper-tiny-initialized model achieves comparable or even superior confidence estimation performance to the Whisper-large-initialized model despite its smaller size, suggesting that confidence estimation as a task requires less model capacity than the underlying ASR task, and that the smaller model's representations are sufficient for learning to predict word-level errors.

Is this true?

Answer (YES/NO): NO